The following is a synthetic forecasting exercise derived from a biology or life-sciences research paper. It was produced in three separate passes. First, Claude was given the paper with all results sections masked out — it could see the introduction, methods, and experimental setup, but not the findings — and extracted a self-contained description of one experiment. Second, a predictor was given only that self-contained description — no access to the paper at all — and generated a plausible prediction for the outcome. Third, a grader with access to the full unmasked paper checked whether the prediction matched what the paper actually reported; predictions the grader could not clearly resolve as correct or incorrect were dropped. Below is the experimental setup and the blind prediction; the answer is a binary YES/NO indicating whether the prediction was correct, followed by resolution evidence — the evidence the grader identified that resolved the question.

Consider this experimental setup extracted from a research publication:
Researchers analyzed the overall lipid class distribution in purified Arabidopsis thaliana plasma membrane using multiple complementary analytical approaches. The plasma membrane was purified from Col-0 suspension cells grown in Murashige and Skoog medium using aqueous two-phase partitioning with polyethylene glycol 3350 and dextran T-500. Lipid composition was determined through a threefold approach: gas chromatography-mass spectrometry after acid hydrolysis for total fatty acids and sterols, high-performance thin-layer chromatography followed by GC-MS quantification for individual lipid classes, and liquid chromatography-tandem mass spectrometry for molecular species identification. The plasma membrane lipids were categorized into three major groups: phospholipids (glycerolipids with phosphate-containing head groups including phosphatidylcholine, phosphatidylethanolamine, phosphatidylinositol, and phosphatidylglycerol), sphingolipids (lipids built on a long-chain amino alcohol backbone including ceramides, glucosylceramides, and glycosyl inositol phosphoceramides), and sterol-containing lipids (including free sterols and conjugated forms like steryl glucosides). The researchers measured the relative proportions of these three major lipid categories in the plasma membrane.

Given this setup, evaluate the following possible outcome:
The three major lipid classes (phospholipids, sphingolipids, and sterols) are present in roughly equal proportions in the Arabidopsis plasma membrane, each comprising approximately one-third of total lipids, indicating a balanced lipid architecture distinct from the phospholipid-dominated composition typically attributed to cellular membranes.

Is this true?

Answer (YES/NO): YES